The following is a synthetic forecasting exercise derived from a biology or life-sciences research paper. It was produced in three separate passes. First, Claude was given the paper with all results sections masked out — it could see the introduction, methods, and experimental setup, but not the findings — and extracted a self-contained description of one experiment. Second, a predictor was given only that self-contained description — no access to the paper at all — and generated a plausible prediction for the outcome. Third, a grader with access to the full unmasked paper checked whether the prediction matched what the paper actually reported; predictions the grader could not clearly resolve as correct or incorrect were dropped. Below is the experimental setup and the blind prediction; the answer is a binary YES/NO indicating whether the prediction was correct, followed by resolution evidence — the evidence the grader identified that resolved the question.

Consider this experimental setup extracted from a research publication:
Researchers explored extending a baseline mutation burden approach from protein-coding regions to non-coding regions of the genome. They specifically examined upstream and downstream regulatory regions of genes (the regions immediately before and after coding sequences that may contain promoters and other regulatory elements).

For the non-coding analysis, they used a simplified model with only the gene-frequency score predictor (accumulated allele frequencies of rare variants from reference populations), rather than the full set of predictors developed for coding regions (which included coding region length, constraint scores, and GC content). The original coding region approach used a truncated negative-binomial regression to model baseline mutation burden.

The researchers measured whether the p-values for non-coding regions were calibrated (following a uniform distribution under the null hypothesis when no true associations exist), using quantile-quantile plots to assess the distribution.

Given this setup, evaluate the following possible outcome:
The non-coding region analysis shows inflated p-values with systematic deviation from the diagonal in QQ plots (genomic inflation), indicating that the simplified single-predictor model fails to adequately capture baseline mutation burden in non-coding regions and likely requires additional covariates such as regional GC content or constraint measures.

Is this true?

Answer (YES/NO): NO